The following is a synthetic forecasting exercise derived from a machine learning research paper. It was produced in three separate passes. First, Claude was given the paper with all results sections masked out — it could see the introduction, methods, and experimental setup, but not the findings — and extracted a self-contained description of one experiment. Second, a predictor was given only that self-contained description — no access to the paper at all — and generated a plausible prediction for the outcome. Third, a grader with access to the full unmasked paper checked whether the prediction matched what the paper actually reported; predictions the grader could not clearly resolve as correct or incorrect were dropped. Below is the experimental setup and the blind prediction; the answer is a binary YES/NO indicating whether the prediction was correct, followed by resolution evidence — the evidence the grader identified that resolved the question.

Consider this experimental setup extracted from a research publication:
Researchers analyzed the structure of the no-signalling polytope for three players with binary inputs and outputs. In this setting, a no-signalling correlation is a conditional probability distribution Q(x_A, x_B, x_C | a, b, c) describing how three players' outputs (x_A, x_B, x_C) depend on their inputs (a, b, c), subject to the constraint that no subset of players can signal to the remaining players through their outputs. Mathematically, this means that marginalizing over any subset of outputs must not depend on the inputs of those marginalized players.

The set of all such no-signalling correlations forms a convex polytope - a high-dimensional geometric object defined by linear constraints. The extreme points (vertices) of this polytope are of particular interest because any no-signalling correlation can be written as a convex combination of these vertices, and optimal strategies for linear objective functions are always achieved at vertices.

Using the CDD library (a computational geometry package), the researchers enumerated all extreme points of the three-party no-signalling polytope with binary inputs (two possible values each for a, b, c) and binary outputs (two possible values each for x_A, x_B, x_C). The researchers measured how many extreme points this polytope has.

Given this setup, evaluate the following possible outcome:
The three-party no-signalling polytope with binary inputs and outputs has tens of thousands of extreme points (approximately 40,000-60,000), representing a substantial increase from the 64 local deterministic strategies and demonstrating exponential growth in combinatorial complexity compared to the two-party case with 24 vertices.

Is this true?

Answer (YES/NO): YES